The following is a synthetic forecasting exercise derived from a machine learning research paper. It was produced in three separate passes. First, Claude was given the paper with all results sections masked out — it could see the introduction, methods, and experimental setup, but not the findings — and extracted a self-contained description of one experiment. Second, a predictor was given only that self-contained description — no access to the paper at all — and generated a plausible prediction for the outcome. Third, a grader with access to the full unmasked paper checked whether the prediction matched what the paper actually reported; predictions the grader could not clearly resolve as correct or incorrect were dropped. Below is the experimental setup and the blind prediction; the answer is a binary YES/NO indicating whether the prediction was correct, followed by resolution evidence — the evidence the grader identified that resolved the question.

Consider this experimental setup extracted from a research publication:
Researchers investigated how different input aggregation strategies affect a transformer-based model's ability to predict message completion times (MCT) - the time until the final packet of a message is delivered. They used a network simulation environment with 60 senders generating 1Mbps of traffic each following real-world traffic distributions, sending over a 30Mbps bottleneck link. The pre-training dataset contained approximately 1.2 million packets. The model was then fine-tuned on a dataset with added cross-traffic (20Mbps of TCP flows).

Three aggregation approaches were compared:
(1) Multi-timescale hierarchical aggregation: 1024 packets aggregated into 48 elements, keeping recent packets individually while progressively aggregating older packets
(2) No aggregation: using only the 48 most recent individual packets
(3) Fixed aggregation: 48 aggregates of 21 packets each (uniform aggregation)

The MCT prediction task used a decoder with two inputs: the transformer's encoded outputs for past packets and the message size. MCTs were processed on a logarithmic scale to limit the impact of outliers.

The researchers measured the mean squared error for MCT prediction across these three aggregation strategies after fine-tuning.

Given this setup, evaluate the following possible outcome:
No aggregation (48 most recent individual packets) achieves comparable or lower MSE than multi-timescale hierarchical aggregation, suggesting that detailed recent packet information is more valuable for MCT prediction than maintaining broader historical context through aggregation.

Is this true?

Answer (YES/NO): YES